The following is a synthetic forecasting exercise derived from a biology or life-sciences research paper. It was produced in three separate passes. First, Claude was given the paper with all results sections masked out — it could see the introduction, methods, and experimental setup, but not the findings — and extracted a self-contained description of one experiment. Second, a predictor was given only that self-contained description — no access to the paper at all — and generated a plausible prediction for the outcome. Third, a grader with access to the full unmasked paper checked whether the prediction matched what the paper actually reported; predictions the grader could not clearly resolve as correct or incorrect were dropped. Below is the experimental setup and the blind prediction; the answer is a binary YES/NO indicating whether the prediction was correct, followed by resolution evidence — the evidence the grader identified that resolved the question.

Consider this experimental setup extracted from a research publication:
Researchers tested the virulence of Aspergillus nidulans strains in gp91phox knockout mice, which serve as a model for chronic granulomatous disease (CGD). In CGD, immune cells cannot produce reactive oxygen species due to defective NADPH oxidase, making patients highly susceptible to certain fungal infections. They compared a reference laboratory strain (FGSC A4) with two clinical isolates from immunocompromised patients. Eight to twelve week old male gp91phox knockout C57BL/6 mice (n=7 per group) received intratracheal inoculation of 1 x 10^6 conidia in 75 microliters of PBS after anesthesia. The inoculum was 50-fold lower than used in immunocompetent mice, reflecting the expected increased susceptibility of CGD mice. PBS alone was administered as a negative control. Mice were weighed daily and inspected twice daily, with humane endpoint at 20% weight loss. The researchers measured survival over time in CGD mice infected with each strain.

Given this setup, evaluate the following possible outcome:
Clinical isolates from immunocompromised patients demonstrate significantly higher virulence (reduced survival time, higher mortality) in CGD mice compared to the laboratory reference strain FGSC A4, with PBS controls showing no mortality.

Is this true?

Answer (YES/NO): NO